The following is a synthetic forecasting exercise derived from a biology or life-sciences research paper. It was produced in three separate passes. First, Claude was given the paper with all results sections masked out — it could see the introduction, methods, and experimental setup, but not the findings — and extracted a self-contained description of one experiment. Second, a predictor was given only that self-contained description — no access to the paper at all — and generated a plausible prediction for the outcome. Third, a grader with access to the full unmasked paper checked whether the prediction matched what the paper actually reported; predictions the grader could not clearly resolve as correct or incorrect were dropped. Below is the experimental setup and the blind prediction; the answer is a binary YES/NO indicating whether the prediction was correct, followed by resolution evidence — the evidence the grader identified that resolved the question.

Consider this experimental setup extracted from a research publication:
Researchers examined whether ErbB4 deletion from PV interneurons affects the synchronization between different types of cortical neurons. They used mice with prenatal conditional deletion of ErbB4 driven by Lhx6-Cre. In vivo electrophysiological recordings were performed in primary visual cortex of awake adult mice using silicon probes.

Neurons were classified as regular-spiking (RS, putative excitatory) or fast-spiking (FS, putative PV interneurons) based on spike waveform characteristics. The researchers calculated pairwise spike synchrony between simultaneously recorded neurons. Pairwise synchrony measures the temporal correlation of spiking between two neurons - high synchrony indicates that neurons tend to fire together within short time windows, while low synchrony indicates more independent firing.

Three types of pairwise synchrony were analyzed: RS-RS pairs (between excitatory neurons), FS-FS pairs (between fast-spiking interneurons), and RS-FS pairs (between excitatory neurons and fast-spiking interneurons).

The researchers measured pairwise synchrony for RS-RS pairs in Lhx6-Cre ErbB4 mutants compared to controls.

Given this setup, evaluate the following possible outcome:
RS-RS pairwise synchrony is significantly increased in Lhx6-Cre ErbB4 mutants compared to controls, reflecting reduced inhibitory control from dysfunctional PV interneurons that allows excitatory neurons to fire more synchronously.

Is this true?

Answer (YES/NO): NO